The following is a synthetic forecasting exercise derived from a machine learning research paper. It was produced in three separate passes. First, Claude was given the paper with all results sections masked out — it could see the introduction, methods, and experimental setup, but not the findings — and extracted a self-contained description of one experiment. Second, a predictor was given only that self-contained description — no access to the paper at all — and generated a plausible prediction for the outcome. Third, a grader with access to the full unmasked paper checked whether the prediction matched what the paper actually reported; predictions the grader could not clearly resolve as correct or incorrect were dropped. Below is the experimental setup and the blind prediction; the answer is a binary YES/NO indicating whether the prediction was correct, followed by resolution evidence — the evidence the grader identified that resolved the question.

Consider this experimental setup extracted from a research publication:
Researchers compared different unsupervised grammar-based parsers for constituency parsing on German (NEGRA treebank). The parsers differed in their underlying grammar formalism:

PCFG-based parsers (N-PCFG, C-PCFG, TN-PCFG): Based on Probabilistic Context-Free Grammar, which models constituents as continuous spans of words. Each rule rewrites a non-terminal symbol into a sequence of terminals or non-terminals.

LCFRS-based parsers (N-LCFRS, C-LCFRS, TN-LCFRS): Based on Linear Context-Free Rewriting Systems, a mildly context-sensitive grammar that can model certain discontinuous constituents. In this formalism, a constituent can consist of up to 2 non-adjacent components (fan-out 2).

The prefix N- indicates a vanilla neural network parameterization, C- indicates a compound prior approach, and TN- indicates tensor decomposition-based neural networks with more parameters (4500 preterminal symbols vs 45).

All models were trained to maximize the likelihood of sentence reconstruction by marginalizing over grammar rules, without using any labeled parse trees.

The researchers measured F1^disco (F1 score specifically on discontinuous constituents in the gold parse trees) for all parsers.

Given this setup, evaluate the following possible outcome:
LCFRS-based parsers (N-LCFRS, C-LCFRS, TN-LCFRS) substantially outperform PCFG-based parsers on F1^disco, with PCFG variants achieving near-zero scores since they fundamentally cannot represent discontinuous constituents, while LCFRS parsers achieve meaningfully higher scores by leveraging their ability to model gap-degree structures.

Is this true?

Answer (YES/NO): NO